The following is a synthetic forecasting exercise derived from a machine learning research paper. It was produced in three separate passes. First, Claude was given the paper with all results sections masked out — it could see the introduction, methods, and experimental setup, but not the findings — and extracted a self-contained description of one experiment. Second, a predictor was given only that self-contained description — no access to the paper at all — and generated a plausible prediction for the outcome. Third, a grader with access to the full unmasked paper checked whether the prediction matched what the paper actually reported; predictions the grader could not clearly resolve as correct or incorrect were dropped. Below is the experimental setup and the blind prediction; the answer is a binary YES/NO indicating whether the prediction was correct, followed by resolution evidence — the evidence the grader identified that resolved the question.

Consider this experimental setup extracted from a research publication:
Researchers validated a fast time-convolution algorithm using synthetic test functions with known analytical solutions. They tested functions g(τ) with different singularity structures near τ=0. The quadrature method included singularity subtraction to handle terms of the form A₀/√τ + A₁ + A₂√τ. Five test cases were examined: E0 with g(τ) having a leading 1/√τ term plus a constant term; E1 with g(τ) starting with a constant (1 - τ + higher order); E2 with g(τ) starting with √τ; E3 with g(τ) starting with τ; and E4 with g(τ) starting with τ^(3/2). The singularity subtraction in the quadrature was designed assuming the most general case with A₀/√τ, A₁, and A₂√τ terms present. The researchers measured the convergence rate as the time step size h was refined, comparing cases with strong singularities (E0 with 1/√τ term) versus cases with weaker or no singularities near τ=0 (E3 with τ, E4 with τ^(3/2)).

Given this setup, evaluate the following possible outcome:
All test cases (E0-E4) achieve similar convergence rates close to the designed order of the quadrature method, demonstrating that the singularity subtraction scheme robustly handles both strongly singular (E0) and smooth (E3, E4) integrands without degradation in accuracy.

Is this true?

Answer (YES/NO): NO